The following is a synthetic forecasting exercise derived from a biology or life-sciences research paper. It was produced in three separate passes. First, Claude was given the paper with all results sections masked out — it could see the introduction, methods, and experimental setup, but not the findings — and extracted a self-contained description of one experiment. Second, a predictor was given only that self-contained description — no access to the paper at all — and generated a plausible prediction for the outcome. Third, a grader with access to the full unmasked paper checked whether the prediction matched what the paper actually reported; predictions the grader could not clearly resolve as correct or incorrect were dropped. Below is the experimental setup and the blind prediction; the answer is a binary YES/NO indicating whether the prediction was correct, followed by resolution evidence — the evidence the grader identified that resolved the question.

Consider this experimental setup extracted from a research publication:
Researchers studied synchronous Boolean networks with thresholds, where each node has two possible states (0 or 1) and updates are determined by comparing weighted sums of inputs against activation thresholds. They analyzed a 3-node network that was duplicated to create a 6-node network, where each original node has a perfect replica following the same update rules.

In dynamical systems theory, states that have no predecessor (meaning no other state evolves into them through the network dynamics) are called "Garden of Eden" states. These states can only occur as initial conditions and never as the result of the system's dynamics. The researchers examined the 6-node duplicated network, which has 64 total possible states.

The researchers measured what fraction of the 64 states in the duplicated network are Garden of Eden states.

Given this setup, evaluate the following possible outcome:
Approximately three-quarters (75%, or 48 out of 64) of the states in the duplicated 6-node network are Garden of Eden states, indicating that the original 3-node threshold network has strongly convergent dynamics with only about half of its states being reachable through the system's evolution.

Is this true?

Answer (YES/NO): NO